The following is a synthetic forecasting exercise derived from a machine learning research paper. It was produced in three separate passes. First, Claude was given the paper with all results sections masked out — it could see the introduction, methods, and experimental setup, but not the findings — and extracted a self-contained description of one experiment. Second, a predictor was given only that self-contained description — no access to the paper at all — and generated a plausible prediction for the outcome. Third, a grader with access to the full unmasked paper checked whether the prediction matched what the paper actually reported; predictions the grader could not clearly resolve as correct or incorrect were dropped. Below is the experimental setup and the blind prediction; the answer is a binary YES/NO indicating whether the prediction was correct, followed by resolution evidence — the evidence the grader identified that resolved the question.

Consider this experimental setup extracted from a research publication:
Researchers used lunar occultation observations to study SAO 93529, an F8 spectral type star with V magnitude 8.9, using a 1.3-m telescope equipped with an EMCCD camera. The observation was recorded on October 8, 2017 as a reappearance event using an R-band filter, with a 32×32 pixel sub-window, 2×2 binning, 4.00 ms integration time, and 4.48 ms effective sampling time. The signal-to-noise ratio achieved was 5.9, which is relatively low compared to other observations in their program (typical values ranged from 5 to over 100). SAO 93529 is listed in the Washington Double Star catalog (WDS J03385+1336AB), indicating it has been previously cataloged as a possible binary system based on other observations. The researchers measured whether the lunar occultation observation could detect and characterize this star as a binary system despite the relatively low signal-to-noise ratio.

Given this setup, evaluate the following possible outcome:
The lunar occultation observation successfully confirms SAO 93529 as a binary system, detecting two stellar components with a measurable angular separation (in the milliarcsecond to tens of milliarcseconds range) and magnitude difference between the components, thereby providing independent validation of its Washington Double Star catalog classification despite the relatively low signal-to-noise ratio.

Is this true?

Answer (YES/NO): YES